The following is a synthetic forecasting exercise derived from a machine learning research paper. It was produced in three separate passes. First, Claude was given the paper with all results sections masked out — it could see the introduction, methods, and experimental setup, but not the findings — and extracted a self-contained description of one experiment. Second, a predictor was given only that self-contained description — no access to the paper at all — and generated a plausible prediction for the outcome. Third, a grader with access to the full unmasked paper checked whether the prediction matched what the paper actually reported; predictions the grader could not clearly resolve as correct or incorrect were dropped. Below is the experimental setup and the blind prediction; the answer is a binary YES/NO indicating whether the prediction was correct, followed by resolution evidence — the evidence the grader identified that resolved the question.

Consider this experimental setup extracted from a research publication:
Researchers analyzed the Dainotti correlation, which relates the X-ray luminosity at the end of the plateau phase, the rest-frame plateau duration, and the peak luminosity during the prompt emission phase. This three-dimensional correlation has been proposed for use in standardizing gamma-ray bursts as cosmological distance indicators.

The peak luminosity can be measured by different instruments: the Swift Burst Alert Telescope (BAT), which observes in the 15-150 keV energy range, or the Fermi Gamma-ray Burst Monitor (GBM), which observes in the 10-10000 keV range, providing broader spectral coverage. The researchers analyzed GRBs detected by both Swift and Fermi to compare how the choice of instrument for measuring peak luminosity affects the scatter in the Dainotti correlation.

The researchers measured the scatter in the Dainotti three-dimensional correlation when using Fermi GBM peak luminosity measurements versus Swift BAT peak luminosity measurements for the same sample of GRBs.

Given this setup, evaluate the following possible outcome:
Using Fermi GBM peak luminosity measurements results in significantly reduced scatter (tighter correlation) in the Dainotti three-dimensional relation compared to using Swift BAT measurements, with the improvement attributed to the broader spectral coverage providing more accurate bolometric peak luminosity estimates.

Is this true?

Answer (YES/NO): YES